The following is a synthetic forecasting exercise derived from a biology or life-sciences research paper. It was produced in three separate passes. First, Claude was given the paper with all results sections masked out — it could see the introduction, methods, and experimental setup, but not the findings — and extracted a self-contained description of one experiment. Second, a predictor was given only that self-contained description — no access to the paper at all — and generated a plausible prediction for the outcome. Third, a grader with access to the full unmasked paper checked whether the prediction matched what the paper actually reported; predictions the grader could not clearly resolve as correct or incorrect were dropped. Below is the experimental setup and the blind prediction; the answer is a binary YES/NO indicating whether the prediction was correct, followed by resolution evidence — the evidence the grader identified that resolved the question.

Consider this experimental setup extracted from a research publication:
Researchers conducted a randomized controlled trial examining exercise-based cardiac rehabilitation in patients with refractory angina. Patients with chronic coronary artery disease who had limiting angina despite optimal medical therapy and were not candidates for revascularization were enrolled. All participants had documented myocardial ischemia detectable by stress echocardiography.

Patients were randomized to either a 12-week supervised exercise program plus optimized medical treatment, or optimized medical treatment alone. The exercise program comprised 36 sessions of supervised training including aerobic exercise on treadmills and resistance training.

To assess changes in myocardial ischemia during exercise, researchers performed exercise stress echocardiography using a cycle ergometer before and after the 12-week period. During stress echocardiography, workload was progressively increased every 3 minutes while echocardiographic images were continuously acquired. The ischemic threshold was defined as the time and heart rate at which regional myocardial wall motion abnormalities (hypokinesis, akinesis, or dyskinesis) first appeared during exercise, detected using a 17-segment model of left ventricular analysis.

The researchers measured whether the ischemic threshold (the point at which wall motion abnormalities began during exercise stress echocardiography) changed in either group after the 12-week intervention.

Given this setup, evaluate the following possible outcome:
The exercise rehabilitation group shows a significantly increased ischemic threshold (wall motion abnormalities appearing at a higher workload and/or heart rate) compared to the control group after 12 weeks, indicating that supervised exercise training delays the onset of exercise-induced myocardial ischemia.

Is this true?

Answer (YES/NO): YES